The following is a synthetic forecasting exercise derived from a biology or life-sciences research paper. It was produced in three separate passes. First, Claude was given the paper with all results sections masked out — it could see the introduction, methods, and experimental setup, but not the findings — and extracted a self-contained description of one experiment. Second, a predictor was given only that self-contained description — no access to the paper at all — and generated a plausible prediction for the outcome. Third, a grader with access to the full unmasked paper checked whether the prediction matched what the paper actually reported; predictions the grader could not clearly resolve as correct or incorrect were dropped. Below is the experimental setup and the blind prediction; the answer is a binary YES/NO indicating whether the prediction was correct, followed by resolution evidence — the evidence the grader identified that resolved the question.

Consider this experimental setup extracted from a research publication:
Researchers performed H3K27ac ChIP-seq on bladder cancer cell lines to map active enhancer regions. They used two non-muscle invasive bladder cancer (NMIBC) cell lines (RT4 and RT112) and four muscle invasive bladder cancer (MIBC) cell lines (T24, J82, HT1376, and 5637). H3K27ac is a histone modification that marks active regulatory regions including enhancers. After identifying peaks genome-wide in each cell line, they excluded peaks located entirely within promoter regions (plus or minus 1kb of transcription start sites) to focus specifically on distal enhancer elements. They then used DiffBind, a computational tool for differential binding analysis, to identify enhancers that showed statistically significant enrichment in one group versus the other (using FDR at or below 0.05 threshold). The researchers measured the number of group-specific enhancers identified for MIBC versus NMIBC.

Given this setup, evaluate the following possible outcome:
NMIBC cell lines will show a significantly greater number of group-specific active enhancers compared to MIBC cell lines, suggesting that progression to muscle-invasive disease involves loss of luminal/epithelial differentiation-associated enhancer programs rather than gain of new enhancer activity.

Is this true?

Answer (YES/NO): NO